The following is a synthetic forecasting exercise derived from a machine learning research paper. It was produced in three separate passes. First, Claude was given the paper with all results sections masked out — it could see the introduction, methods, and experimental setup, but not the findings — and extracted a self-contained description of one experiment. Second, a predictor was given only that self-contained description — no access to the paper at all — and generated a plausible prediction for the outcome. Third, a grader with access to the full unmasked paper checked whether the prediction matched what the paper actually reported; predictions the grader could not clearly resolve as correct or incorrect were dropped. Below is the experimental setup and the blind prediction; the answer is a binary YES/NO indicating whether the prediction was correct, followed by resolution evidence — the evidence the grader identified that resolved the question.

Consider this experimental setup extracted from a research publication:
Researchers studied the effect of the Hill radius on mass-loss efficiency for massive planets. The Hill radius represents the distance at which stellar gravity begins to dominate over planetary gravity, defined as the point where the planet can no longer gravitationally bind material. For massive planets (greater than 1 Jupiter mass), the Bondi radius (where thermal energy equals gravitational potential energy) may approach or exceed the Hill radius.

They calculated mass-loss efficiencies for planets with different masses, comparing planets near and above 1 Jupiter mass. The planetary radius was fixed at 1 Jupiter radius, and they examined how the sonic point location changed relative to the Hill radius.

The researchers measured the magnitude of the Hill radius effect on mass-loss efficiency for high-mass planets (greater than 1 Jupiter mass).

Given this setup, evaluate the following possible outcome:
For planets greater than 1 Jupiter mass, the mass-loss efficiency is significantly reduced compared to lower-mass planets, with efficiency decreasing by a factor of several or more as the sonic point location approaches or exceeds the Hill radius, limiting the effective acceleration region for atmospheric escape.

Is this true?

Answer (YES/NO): NO